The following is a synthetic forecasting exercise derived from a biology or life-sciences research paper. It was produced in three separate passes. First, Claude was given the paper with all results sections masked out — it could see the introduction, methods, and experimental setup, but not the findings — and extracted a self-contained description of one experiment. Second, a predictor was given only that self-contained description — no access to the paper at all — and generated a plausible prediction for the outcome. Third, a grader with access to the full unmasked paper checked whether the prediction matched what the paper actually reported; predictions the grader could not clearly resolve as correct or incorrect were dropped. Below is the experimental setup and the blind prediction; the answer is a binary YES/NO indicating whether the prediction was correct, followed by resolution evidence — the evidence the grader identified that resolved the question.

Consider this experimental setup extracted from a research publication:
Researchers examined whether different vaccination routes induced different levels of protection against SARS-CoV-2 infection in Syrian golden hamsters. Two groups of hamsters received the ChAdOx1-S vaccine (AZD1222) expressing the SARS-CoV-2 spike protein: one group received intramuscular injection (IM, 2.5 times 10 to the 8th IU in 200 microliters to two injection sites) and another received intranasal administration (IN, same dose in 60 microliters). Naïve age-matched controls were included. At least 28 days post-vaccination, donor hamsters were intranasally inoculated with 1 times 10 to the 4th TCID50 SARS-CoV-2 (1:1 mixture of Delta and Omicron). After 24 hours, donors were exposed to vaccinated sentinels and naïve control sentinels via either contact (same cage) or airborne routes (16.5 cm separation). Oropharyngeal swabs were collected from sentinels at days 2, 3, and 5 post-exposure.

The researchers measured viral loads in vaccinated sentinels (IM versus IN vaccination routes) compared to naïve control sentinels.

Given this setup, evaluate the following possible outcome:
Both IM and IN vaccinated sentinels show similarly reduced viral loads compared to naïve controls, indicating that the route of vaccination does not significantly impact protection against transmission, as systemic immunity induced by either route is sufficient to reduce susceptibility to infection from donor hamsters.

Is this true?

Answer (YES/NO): NO